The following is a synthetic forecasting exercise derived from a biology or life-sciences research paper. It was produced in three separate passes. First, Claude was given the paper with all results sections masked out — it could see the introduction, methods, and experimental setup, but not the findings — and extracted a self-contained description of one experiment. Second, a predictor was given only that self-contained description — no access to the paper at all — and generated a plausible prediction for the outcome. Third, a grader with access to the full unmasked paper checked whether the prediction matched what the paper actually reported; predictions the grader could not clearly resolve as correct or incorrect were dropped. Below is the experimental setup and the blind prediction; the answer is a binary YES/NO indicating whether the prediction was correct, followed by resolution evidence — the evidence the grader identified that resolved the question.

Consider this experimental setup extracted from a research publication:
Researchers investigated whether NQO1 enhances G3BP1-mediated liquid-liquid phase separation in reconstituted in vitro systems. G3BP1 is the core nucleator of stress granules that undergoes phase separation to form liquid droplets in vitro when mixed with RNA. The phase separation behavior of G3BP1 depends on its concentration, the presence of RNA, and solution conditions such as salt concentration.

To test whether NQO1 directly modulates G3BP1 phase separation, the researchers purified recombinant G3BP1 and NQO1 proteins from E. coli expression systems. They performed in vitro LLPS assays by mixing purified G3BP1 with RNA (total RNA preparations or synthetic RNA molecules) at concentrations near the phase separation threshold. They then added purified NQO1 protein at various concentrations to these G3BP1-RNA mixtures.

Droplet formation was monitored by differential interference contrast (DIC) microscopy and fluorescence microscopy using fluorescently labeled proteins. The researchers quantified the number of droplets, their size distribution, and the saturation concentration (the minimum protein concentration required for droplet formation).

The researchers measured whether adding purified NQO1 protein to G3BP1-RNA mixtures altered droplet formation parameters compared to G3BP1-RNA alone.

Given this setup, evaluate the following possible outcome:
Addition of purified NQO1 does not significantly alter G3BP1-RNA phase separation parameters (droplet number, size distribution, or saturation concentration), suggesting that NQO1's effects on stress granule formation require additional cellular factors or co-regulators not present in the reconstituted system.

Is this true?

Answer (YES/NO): NO